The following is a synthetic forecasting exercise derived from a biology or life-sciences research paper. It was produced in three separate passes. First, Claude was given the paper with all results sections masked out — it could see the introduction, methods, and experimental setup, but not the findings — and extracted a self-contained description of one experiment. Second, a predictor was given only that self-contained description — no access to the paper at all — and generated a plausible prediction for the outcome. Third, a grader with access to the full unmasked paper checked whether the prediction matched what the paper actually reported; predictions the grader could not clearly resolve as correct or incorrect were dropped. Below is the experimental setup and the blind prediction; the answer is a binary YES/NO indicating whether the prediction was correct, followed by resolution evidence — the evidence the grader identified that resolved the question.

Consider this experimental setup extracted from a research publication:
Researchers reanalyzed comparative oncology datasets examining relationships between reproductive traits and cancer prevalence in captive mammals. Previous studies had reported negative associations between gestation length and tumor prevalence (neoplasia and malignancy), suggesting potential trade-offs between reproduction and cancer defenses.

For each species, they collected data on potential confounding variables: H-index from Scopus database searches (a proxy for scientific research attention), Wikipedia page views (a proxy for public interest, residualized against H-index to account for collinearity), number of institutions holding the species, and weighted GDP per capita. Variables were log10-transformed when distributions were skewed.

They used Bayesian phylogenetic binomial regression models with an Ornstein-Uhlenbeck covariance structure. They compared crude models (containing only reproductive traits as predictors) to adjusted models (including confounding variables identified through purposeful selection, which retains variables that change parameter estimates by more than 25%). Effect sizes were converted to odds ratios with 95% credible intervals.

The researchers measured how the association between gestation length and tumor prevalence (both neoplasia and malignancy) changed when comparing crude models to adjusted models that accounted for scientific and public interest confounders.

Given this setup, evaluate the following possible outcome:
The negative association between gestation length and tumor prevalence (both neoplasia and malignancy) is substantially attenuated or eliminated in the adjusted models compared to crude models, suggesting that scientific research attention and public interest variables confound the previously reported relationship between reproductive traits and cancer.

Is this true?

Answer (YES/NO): NO